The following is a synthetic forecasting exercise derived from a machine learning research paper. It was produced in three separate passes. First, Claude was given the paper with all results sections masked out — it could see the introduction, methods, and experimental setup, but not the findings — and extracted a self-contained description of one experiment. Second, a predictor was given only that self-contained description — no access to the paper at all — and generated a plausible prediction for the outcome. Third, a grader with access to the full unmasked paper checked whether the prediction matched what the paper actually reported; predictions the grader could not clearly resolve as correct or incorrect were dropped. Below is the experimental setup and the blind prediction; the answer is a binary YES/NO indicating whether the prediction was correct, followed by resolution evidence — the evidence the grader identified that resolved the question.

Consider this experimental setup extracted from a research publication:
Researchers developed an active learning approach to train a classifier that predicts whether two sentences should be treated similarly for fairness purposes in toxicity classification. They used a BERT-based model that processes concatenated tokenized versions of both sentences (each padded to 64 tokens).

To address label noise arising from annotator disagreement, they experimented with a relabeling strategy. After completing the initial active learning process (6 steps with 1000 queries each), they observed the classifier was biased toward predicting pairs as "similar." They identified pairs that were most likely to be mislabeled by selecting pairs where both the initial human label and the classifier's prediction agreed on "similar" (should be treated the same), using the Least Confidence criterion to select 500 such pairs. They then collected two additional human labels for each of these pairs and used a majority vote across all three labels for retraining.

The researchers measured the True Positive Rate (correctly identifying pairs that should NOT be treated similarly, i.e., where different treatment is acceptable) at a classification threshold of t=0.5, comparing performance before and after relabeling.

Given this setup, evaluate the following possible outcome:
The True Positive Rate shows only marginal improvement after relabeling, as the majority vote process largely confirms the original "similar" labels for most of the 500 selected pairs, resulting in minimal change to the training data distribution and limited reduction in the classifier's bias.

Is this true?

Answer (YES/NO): NO